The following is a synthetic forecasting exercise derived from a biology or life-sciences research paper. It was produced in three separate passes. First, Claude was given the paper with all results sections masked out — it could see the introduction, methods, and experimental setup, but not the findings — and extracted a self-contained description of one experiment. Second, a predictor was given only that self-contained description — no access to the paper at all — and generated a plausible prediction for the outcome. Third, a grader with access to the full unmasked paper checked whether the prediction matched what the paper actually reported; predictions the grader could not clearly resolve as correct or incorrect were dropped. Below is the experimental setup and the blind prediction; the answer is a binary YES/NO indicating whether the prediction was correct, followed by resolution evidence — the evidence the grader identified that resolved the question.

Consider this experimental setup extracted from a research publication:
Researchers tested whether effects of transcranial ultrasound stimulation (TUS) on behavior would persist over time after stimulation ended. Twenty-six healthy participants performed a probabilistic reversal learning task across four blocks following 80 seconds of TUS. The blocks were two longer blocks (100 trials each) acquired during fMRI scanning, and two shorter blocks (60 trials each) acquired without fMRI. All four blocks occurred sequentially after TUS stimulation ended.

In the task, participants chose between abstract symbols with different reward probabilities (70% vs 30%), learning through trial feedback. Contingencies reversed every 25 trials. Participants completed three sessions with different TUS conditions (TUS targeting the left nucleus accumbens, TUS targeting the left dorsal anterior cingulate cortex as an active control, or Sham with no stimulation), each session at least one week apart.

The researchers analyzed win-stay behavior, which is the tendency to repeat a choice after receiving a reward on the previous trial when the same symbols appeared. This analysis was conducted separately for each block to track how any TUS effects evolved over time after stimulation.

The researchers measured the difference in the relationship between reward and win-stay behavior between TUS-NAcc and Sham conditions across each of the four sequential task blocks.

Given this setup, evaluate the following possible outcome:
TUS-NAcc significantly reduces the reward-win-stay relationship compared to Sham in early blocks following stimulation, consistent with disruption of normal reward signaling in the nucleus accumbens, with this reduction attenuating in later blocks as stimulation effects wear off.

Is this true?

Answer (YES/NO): NO